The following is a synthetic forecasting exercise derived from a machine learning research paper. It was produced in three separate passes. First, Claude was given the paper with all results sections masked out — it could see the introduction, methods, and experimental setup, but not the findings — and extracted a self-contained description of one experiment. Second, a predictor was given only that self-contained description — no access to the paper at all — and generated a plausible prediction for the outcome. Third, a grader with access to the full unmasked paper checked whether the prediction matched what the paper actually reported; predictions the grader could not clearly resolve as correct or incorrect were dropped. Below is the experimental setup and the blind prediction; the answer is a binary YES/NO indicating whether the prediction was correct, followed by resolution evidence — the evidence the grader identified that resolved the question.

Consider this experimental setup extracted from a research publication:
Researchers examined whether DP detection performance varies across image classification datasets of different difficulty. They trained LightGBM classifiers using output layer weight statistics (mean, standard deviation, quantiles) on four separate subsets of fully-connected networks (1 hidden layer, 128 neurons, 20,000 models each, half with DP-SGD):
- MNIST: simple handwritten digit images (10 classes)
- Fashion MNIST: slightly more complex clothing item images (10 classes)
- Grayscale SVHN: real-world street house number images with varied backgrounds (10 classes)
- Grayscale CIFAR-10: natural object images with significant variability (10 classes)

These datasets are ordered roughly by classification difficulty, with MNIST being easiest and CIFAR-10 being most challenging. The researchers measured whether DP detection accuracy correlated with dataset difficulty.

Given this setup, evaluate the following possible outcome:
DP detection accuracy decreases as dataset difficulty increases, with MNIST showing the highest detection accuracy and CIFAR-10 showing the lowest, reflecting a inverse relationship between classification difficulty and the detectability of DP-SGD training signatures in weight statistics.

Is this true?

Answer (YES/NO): NO